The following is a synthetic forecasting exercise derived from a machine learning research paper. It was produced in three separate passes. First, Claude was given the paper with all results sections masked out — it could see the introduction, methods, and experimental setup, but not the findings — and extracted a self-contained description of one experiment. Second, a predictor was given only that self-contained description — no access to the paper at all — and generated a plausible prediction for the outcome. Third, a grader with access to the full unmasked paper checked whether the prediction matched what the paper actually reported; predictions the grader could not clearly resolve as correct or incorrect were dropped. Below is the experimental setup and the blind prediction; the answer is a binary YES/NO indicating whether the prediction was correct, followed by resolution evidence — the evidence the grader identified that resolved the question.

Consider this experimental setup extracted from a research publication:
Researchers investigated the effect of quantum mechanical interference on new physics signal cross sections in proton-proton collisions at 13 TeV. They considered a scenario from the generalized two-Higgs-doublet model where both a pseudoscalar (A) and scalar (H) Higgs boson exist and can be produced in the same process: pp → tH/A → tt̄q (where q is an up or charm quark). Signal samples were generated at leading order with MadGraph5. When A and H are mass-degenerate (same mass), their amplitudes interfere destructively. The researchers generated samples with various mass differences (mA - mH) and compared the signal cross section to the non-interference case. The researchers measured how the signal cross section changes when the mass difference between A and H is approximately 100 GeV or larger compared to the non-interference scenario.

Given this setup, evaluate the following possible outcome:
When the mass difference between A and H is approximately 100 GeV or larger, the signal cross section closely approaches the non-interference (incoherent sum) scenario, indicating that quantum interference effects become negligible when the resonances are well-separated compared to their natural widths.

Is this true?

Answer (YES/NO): YES